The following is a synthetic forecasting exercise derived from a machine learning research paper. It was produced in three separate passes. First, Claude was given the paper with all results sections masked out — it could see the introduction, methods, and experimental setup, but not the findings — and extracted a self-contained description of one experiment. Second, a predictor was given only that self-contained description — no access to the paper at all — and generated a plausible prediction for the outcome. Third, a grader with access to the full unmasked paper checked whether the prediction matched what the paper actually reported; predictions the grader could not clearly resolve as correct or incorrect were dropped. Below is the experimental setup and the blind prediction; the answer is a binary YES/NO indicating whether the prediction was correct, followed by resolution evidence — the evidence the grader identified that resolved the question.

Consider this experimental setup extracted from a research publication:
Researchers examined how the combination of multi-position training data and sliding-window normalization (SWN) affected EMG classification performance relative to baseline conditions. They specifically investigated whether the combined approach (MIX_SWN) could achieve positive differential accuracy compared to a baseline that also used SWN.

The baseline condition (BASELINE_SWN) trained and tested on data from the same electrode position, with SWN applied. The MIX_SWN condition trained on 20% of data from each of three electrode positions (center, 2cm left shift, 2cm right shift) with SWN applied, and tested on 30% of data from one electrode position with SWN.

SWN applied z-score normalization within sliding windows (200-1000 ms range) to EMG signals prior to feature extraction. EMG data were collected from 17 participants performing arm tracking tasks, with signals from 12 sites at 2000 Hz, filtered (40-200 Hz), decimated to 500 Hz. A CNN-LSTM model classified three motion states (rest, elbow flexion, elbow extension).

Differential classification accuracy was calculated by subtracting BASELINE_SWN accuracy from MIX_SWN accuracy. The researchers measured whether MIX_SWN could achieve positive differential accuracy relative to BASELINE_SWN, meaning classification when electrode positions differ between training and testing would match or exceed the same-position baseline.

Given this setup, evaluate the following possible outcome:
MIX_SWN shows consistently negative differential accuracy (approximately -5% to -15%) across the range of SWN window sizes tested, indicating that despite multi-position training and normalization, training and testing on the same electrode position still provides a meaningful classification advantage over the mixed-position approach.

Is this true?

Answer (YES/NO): NO